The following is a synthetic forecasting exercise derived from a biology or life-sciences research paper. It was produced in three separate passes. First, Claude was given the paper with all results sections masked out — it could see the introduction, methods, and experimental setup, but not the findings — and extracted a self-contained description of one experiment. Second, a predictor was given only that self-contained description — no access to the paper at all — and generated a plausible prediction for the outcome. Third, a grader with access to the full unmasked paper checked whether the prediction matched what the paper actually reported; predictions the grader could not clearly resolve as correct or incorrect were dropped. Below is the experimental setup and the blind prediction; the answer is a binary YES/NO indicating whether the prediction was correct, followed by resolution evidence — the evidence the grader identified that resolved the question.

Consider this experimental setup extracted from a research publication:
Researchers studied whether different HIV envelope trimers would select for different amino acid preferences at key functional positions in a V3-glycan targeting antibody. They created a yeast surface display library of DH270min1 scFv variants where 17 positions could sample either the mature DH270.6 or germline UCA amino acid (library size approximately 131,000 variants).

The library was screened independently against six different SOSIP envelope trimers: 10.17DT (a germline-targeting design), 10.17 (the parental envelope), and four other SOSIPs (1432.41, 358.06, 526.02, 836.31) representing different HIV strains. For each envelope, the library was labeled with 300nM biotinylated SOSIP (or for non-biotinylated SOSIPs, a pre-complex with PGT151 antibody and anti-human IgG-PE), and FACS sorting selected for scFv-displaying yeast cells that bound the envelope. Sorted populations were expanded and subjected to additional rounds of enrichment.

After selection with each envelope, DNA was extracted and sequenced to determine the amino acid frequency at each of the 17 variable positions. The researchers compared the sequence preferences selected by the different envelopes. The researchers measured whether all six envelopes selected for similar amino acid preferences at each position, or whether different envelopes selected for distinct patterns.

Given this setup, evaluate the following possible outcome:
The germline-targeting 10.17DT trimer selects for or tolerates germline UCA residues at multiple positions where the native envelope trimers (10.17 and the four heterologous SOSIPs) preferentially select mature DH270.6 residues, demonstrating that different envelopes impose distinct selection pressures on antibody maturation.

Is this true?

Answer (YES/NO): NO